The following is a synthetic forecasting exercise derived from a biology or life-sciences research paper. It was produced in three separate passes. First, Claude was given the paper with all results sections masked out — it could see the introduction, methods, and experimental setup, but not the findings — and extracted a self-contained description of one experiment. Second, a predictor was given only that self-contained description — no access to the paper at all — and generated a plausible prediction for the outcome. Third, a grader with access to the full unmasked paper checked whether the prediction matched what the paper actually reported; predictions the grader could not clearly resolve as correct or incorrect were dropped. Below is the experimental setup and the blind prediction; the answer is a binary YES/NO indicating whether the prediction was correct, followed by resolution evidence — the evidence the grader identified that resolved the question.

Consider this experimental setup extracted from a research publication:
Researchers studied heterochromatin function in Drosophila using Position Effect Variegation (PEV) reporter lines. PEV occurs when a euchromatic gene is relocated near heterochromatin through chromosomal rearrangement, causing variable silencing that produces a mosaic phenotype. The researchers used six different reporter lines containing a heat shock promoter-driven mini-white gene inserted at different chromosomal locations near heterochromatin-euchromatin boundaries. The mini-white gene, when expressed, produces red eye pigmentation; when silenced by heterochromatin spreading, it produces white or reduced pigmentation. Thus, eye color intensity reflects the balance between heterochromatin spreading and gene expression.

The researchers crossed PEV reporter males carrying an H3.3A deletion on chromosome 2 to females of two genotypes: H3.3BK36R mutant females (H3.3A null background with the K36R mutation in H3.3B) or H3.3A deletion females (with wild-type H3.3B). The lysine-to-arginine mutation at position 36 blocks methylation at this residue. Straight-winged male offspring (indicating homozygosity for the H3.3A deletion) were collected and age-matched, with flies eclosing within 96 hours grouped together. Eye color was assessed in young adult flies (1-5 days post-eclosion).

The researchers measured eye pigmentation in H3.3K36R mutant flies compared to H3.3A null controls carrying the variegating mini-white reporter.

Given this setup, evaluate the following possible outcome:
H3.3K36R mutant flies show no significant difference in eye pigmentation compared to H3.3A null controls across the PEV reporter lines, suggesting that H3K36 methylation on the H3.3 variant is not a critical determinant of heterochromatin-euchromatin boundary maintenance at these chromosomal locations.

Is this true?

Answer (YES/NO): NO